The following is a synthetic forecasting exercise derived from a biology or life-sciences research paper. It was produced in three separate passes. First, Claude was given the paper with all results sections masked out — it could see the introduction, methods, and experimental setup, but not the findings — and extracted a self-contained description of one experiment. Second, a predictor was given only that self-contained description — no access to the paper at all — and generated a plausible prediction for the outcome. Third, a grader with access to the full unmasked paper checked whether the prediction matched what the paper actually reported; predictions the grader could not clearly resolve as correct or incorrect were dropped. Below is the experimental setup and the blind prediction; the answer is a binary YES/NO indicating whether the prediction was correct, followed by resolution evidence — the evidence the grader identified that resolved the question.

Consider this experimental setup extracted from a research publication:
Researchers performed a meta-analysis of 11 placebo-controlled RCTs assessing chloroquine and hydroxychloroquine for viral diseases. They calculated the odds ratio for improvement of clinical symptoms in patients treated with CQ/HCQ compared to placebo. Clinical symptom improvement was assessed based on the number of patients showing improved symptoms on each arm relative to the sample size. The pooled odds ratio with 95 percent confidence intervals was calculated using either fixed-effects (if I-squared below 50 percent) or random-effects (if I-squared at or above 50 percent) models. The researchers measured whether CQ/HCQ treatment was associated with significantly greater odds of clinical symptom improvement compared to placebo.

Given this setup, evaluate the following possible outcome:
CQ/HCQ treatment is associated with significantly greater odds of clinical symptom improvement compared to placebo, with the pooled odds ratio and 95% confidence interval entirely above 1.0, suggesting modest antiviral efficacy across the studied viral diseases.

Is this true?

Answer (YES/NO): NO